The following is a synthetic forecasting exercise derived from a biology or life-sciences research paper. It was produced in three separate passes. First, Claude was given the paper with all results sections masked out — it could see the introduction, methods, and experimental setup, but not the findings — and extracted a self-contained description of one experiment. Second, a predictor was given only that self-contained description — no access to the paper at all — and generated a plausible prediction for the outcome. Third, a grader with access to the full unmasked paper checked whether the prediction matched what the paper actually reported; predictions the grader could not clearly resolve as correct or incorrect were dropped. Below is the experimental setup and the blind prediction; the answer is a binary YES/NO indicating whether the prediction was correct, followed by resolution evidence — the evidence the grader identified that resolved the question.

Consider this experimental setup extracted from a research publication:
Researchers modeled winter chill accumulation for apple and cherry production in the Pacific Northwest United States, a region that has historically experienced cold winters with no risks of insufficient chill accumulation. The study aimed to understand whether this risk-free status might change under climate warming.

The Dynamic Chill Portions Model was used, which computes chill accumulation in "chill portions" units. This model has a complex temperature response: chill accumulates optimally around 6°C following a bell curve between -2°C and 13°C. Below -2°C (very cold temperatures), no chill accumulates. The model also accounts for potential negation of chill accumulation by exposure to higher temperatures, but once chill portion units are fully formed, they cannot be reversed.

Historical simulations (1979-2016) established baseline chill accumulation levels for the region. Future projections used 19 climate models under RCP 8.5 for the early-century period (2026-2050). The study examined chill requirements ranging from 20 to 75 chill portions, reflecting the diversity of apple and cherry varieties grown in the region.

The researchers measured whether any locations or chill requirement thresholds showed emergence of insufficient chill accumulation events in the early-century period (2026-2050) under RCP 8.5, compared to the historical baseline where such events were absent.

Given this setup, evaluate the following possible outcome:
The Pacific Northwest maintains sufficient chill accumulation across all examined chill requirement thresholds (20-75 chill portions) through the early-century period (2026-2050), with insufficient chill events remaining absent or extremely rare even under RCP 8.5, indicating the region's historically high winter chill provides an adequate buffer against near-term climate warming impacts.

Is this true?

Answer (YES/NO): YES